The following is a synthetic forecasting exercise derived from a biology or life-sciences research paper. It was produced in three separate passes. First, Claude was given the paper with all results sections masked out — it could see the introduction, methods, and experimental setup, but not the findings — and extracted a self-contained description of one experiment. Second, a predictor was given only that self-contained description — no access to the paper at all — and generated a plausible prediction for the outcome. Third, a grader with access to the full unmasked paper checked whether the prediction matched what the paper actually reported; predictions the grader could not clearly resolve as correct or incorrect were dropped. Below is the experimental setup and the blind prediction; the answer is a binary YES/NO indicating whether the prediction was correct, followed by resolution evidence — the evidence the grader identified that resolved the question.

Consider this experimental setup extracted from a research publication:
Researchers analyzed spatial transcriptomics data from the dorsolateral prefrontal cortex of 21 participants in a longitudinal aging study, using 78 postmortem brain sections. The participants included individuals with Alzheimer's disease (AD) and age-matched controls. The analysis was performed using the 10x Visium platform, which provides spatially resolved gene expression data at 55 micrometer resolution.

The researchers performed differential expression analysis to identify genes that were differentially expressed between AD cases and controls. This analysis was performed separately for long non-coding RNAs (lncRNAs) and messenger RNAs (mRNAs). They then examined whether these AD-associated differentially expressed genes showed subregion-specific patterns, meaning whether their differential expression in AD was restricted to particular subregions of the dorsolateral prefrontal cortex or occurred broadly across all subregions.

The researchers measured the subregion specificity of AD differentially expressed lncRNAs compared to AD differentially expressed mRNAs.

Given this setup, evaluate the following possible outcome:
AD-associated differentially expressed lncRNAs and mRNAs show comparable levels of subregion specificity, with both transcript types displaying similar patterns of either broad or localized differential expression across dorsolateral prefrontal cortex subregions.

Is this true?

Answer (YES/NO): NO